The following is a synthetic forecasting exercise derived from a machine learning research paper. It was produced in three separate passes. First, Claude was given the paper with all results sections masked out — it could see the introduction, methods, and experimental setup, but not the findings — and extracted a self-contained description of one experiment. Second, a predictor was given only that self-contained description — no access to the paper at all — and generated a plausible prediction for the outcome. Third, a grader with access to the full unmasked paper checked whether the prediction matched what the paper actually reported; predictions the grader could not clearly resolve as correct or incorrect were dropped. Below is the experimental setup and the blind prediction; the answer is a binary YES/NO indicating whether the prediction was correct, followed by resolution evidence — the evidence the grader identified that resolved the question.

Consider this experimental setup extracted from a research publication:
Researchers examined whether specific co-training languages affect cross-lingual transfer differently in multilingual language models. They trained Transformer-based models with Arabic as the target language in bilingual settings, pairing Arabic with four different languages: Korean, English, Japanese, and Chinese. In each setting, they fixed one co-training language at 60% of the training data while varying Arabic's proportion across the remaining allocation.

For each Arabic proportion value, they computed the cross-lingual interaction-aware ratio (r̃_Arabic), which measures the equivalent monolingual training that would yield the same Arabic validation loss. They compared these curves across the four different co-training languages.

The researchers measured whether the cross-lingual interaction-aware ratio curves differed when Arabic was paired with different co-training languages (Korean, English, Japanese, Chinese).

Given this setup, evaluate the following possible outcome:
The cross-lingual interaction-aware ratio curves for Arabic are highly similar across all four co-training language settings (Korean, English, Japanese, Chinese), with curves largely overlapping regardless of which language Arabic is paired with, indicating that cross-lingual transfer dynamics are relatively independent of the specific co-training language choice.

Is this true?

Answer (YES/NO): NO